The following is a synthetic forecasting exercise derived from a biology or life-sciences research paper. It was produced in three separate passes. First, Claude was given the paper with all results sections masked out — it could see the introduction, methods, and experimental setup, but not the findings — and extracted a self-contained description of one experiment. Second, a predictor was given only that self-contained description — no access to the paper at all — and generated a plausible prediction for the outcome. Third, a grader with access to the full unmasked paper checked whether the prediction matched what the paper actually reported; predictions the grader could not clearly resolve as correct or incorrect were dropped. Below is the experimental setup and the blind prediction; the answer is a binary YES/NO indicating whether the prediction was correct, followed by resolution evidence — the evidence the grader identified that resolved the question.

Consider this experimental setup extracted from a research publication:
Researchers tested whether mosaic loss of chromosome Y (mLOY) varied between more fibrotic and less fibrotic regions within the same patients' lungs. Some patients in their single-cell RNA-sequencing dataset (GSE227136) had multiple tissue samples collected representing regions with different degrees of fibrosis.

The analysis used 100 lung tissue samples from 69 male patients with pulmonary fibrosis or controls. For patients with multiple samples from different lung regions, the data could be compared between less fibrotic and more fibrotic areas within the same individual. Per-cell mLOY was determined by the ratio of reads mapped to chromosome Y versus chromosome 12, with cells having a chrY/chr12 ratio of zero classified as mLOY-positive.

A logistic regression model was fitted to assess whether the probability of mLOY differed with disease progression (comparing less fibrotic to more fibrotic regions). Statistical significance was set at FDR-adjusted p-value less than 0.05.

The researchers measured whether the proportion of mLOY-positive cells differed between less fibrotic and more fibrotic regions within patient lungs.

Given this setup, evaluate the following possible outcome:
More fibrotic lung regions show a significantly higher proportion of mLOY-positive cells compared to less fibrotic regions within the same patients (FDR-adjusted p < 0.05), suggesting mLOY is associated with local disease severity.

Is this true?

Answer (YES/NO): NO